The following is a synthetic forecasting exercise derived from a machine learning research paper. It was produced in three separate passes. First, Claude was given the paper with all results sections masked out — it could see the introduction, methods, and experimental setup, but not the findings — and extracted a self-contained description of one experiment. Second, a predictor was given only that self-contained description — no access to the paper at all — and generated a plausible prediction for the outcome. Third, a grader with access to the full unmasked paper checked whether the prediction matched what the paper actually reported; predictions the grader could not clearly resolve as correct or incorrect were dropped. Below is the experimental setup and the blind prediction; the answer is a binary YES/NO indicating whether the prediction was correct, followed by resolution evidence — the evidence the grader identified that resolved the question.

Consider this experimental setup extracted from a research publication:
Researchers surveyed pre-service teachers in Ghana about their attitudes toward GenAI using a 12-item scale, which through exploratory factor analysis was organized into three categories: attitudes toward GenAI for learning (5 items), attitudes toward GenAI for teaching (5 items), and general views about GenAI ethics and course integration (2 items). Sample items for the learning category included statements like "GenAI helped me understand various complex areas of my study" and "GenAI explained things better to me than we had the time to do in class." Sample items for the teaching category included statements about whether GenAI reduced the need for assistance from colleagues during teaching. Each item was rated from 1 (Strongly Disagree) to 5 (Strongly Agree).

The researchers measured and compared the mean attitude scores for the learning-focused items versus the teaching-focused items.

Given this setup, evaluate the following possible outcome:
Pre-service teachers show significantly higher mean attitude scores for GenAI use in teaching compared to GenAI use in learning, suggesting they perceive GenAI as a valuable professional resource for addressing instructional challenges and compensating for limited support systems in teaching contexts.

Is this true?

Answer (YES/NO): NO